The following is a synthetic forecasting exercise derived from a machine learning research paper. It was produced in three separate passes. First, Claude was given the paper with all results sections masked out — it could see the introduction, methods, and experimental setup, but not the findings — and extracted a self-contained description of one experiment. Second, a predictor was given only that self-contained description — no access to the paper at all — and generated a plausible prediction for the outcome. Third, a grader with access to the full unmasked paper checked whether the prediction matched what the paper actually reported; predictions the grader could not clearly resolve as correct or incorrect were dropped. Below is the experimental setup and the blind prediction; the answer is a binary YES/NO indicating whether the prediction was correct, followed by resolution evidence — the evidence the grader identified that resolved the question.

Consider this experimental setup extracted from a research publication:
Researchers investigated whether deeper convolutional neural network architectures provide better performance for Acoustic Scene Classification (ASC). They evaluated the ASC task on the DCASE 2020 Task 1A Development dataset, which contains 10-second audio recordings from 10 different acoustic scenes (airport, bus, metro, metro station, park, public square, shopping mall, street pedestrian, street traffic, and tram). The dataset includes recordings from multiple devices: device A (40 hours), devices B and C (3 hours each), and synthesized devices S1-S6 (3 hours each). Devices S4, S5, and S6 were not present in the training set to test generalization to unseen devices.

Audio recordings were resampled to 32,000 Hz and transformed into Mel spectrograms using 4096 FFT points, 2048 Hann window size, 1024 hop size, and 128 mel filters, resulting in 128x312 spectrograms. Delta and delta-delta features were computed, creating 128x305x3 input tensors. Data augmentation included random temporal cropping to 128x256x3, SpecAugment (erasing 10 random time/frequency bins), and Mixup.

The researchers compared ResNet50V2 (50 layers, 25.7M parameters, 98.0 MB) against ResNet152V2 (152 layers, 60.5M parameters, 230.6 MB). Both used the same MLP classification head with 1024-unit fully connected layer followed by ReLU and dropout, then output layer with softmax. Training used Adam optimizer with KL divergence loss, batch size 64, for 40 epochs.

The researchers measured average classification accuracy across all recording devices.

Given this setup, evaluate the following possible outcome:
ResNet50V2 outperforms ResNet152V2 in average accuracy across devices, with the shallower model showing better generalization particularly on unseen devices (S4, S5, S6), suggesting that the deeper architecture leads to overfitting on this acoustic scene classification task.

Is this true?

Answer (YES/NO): NO